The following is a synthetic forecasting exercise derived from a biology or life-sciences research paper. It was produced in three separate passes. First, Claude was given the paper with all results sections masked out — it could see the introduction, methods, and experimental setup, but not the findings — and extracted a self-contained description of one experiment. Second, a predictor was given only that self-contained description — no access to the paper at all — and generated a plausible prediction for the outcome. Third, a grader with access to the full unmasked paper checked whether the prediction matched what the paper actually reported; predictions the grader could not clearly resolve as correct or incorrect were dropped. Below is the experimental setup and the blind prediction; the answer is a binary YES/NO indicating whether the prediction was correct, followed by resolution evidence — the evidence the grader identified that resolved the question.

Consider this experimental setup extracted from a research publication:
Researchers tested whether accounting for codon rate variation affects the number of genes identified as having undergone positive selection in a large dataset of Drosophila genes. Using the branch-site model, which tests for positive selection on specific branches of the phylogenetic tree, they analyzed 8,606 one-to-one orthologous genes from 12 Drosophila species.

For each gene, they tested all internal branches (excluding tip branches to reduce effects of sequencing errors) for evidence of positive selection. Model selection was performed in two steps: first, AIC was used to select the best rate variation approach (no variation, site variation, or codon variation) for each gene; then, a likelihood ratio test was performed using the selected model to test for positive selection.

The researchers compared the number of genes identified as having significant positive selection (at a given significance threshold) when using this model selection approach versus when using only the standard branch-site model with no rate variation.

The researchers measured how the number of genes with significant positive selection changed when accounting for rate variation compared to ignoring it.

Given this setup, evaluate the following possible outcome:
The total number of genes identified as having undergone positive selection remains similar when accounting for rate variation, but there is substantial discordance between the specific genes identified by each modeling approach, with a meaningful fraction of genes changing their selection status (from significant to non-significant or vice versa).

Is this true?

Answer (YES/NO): NO